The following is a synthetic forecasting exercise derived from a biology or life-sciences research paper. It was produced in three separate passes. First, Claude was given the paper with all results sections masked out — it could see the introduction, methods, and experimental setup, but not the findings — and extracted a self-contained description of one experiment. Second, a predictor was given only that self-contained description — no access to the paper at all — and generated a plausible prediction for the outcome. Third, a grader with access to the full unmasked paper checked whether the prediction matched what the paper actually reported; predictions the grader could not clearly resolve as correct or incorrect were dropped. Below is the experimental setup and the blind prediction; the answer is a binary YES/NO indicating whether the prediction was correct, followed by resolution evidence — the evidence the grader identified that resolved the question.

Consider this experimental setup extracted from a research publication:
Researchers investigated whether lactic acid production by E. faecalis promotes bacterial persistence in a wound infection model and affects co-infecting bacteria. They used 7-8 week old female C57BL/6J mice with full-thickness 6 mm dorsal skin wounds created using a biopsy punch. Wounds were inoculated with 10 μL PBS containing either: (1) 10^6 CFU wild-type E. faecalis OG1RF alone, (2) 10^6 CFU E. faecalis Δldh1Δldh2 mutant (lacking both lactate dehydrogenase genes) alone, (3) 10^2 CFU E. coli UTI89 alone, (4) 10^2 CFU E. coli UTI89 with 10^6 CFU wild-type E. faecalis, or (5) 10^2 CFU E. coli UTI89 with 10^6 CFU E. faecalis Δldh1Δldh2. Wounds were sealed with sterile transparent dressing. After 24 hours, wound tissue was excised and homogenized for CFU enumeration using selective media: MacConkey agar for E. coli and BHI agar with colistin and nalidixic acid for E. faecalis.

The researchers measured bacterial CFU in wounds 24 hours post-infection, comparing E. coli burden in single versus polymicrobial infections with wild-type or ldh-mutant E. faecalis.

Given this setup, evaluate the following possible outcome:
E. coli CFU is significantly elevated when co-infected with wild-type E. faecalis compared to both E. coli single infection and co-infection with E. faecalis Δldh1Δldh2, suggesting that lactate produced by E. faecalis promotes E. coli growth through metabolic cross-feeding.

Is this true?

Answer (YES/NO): NO